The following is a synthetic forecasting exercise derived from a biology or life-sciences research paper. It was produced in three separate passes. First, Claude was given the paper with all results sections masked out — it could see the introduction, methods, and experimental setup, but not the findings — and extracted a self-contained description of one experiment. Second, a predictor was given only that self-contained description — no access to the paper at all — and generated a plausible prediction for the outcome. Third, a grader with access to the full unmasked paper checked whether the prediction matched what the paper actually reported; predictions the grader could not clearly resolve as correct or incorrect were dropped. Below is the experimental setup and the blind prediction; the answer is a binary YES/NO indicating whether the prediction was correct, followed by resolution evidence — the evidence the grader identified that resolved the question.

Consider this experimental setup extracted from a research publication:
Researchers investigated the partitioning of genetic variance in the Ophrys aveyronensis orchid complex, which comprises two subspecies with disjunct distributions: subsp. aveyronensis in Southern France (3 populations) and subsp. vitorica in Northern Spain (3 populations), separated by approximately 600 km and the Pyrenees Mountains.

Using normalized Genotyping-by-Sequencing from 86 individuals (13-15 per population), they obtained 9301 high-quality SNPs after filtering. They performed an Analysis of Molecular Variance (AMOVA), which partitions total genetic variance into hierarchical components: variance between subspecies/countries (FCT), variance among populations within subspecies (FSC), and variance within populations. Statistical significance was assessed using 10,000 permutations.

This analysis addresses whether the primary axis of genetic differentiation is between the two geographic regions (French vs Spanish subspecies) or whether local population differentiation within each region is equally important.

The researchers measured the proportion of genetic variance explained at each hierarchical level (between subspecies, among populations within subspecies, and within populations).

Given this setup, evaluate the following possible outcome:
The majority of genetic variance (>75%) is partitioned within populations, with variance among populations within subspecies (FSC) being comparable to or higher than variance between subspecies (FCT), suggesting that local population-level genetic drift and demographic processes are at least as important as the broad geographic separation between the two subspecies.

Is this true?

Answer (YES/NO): YES